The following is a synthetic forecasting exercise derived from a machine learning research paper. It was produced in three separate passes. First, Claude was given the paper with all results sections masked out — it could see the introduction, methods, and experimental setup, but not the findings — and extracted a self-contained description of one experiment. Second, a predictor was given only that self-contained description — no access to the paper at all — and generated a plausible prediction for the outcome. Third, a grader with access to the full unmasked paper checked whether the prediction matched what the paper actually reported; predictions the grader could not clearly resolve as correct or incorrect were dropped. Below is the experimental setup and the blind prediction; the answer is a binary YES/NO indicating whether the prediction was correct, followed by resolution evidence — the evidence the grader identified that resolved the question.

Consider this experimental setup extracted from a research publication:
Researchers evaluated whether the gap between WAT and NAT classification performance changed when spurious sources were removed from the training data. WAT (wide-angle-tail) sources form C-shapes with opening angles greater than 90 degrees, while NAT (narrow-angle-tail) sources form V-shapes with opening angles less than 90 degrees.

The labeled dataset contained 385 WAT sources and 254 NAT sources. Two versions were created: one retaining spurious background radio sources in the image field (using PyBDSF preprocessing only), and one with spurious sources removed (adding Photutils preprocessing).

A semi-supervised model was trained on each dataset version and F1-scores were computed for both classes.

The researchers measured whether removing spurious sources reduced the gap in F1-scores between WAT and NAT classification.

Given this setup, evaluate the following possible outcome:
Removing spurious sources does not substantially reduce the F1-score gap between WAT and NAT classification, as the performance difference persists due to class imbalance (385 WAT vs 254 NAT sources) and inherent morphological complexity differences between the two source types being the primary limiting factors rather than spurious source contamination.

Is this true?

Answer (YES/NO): YES